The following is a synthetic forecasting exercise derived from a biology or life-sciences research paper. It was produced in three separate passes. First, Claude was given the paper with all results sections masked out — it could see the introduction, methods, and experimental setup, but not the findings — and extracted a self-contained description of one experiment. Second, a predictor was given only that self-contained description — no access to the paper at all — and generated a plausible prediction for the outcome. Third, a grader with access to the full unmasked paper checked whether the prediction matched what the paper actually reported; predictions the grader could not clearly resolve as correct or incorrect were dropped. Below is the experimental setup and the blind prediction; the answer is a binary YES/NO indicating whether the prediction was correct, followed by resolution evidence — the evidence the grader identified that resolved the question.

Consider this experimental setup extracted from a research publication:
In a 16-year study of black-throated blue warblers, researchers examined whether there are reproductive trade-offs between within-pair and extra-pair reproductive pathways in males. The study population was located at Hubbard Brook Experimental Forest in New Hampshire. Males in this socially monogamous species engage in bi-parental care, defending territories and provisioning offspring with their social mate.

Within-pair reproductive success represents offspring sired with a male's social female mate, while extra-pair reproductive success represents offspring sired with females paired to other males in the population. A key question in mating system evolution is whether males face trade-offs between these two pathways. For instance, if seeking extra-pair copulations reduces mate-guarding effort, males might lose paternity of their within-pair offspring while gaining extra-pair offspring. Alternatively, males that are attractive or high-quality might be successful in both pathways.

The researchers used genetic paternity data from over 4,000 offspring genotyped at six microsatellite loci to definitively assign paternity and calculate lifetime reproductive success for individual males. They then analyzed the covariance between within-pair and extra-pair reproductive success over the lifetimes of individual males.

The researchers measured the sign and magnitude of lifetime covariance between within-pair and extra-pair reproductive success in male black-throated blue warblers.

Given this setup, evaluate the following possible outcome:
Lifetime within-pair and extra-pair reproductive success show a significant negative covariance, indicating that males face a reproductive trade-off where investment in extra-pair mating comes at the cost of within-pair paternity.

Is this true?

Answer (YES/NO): NO